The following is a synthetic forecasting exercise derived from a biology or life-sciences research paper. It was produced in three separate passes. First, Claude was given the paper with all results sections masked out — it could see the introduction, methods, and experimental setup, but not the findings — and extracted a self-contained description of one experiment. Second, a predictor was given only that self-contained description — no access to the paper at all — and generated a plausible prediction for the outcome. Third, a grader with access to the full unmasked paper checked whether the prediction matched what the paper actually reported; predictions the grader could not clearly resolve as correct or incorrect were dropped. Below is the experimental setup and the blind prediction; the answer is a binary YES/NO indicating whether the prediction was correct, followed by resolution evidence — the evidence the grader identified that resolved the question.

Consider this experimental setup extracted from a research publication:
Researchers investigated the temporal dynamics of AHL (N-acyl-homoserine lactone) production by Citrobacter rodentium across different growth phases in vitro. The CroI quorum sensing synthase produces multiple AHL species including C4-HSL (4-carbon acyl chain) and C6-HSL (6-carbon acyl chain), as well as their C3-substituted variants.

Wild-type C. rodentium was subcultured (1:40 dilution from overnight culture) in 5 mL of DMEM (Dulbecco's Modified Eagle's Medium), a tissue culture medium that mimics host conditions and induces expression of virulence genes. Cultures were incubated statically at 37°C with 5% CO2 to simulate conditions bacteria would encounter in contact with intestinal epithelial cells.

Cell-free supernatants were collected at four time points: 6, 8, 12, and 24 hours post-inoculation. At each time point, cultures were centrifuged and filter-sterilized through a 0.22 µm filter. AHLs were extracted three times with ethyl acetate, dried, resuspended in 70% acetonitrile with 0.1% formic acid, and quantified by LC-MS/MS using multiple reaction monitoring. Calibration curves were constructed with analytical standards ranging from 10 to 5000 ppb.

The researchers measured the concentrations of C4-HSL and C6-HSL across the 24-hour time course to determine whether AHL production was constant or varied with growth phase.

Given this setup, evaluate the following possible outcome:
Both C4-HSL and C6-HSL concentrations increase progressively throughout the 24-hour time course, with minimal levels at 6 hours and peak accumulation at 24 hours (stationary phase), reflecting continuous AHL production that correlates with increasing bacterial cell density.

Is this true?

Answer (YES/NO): NO